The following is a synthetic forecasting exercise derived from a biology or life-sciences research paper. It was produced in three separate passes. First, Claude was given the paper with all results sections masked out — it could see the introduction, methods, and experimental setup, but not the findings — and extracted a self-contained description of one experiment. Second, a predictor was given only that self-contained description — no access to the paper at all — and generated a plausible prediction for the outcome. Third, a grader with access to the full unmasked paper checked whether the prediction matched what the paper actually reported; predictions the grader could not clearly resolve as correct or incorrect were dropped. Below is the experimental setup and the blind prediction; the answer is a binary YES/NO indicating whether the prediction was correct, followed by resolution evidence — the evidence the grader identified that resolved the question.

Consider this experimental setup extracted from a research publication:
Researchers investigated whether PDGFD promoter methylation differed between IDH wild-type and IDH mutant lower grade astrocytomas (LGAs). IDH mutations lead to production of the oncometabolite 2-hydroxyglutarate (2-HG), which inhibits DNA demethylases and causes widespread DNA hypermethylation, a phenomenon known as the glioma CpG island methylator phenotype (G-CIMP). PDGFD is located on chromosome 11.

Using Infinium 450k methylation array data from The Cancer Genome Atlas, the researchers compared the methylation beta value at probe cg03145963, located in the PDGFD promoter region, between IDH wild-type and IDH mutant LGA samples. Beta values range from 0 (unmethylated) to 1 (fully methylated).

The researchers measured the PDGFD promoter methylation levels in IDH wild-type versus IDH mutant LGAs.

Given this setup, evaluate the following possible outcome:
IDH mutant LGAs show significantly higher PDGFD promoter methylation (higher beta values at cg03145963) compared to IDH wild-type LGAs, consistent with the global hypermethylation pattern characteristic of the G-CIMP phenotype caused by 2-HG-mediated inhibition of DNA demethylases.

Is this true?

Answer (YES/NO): YES